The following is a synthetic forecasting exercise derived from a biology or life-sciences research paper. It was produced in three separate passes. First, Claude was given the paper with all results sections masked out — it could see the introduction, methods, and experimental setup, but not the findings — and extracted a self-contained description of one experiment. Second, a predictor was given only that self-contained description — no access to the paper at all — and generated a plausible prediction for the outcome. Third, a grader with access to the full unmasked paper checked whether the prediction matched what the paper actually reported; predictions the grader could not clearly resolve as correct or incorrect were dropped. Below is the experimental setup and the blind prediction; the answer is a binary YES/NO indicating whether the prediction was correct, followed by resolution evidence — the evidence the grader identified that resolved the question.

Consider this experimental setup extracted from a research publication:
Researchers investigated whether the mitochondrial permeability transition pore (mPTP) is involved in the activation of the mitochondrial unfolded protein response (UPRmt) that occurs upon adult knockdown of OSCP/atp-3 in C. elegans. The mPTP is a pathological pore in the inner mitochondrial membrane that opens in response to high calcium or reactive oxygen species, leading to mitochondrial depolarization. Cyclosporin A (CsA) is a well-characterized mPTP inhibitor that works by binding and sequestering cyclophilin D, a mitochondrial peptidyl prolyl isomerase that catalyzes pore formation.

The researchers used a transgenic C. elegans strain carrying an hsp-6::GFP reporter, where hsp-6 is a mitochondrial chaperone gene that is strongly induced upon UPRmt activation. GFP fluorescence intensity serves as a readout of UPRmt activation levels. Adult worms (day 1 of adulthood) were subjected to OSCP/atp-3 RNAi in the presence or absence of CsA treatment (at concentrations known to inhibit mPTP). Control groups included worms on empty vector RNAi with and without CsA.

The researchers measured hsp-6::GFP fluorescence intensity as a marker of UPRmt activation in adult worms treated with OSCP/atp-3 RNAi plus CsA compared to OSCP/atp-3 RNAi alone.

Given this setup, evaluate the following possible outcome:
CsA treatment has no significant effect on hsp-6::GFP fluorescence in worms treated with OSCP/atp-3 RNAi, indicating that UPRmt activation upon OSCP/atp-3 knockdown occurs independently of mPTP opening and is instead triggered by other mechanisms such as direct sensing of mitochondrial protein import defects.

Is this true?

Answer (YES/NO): NO